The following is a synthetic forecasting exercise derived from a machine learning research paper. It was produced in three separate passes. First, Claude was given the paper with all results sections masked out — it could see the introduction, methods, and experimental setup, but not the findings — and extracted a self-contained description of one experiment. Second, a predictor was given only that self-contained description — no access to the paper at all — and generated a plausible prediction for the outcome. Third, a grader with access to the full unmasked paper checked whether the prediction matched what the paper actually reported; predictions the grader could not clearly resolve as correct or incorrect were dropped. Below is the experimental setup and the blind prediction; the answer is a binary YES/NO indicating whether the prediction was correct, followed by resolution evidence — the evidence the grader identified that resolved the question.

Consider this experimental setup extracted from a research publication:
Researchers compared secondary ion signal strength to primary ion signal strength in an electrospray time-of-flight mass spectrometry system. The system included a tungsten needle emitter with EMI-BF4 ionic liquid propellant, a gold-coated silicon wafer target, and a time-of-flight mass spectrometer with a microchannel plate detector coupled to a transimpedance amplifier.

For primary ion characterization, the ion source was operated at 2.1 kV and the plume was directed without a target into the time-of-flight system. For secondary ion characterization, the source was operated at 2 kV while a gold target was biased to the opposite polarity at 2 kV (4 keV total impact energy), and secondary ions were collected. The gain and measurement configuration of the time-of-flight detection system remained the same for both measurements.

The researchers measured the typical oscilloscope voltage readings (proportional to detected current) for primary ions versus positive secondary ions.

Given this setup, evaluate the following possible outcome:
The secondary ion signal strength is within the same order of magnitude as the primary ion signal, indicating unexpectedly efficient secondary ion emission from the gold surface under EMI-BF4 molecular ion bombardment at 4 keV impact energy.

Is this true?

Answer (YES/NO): NO